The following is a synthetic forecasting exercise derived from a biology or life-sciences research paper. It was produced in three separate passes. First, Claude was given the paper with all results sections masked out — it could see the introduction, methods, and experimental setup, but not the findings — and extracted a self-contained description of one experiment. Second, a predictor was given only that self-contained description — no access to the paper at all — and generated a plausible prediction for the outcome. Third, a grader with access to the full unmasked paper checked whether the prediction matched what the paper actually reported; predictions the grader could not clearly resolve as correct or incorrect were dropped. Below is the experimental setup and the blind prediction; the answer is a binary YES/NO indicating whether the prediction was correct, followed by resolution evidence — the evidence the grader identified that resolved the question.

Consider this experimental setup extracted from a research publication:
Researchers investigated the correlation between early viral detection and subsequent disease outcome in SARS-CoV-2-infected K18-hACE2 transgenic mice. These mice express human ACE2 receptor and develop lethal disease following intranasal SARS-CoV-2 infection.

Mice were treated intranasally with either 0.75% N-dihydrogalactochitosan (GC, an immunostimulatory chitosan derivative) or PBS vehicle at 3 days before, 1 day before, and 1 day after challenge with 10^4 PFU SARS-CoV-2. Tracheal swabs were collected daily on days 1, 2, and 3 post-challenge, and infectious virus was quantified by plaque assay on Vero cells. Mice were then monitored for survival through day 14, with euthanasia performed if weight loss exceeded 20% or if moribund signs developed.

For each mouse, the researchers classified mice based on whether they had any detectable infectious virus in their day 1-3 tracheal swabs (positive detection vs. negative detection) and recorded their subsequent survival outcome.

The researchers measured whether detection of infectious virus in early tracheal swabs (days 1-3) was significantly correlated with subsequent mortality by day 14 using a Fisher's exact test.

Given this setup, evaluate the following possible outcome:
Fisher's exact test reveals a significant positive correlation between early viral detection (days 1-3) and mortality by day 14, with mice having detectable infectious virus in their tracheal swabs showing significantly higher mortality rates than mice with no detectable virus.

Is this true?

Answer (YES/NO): NO